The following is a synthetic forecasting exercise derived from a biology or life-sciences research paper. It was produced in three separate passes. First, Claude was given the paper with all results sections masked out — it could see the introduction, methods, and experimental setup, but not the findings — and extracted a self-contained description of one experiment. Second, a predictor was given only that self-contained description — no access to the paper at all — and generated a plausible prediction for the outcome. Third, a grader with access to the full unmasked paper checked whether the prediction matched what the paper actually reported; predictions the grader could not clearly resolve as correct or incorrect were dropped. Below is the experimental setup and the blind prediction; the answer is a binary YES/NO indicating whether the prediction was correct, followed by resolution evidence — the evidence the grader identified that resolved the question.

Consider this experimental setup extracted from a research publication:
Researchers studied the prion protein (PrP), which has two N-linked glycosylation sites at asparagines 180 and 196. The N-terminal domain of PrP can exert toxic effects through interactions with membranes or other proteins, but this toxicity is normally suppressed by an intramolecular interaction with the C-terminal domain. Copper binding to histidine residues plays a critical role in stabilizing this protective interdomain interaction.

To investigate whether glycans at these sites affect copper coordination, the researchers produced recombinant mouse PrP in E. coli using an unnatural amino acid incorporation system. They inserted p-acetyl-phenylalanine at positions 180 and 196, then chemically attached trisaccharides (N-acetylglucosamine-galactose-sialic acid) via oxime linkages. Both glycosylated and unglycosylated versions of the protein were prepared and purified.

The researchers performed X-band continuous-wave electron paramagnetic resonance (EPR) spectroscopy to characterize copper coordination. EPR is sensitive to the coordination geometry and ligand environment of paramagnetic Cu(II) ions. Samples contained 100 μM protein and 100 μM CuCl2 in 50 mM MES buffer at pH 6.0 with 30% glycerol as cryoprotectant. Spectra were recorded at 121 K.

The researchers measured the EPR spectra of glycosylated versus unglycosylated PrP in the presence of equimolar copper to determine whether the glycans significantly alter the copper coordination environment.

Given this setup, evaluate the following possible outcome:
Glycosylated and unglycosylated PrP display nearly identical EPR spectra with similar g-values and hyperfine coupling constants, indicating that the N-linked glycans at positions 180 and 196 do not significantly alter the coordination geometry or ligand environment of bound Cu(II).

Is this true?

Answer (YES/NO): YES